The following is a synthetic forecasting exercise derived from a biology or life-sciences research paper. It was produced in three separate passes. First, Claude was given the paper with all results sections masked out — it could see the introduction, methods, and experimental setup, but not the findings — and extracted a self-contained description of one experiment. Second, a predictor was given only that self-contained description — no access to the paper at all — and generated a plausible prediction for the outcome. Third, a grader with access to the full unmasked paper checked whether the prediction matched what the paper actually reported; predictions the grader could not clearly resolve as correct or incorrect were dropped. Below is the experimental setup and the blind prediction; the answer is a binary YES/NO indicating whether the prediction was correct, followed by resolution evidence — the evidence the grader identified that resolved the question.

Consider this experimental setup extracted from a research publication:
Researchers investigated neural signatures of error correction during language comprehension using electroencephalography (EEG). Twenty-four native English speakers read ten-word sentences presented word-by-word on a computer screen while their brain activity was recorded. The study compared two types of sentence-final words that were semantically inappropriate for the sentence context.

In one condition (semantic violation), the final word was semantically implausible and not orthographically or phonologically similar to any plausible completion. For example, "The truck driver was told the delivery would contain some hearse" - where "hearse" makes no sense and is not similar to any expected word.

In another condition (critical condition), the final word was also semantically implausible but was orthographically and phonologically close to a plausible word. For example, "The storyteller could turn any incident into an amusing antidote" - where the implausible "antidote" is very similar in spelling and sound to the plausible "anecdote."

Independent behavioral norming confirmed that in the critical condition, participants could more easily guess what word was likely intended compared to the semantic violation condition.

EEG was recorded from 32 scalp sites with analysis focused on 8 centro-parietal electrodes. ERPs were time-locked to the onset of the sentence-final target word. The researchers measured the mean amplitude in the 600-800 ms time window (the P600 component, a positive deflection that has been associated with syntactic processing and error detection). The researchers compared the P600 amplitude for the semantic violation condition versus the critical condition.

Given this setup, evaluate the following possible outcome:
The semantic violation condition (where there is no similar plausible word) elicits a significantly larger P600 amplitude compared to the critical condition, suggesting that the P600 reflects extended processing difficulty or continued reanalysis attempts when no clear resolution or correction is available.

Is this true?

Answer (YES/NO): NO